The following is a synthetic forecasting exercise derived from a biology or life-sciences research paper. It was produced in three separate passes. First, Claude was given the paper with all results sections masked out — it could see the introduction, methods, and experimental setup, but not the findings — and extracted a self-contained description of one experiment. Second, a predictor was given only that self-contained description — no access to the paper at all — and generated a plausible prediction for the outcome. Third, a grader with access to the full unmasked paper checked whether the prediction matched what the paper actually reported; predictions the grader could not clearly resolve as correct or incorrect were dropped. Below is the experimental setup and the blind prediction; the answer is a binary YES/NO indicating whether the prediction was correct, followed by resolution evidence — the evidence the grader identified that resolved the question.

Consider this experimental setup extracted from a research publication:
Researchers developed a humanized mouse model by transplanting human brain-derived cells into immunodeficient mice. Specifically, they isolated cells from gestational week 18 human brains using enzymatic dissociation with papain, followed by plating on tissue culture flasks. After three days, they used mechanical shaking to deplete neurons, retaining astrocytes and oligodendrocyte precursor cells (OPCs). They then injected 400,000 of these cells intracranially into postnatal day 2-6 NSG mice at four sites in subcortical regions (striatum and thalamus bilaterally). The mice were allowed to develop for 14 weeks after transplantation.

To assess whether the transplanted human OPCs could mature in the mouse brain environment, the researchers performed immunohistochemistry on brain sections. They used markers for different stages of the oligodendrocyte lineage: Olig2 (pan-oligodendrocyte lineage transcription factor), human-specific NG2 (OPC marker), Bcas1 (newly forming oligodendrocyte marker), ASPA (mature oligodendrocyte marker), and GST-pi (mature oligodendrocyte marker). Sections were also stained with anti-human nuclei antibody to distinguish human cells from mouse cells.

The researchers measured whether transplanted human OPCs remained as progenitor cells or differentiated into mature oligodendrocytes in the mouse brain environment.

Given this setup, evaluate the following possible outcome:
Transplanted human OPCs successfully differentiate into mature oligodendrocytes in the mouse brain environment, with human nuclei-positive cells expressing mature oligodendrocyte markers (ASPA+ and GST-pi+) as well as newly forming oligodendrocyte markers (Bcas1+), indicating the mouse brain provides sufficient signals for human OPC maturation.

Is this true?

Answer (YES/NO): YES